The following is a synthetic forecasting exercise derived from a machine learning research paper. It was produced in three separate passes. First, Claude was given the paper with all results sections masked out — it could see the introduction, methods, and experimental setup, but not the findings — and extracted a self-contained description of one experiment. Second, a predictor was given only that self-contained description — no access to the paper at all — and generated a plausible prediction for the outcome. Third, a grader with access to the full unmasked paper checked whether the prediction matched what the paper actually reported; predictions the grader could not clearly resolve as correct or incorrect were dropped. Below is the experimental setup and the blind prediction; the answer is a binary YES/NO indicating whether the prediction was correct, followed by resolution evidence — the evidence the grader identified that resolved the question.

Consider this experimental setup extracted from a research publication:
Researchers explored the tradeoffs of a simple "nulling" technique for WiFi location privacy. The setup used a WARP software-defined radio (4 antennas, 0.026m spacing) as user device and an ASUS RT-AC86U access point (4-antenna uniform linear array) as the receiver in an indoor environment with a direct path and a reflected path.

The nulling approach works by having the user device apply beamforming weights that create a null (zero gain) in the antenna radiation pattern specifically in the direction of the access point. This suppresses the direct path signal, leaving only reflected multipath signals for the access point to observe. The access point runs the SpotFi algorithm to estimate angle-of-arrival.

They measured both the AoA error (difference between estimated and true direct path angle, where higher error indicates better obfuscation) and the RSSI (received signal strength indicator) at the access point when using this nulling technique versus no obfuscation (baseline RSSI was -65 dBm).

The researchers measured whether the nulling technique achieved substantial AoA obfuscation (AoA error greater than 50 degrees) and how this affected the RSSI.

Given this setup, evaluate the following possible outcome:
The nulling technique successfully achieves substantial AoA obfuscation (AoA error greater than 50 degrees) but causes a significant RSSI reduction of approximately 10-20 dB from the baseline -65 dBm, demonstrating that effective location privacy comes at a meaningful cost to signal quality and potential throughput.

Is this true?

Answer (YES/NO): NO